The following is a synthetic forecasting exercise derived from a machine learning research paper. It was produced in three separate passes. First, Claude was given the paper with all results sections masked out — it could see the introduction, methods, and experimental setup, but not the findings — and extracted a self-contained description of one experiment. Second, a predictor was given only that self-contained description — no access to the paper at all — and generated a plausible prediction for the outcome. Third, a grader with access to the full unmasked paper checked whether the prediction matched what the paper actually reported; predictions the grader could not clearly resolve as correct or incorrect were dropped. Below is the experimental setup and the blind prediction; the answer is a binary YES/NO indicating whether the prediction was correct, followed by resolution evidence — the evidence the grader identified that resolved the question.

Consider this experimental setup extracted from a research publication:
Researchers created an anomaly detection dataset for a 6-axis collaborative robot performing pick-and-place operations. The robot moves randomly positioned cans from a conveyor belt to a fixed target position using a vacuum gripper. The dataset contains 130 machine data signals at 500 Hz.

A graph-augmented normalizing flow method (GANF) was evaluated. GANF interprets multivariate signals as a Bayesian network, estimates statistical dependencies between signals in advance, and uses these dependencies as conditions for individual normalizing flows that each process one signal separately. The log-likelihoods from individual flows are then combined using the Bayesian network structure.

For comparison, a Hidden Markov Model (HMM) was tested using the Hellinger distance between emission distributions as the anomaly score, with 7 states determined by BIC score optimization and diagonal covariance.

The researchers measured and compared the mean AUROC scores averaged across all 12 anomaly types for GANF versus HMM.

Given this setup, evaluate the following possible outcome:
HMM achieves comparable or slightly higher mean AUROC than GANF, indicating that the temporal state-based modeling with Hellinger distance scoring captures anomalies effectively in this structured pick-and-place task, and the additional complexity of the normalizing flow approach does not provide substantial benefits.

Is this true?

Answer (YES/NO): NO